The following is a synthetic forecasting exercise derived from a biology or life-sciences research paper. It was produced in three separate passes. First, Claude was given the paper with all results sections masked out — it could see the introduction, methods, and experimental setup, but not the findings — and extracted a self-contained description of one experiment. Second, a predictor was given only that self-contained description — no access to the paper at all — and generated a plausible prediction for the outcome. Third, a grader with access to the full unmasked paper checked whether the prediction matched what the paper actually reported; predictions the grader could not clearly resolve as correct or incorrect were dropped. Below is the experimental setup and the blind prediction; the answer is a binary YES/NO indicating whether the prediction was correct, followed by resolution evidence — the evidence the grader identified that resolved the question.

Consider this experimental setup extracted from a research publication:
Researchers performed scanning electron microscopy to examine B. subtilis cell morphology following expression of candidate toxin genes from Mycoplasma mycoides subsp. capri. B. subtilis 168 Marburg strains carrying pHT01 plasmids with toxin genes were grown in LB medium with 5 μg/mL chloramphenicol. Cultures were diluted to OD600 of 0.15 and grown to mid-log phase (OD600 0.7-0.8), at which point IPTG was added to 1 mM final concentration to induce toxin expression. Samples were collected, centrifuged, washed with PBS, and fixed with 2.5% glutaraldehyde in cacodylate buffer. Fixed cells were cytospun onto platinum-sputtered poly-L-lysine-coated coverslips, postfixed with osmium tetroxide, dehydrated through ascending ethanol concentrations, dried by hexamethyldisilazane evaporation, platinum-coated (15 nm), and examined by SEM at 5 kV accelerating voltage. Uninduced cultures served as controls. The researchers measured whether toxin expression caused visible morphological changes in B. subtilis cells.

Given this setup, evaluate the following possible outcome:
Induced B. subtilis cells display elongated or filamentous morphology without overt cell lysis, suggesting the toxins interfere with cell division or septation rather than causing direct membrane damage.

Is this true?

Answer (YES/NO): NO